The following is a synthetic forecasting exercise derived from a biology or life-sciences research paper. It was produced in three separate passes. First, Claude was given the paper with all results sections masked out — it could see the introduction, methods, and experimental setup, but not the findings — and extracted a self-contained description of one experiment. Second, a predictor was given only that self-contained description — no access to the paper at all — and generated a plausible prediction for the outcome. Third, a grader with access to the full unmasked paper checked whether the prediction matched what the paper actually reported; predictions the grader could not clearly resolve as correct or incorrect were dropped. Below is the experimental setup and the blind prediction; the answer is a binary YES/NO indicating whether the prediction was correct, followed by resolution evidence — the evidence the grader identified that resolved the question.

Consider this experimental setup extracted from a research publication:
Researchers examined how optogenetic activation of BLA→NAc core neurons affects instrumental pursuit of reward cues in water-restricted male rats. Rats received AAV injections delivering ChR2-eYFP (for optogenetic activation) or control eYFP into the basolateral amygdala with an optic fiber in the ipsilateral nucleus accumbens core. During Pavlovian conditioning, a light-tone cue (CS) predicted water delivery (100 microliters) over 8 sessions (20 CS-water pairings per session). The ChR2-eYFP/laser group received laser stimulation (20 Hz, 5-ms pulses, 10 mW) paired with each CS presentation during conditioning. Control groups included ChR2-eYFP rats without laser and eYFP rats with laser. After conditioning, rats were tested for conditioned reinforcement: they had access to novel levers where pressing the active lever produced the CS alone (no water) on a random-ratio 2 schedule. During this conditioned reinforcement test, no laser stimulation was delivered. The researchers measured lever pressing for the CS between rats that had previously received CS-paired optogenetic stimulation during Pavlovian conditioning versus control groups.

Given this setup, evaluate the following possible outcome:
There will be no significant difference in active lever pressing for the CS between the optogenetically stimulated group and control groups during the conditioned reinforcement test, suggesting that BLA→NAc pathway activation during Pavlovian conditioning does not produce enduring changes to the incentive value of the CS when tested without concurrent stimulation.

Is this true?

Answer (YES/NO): YES